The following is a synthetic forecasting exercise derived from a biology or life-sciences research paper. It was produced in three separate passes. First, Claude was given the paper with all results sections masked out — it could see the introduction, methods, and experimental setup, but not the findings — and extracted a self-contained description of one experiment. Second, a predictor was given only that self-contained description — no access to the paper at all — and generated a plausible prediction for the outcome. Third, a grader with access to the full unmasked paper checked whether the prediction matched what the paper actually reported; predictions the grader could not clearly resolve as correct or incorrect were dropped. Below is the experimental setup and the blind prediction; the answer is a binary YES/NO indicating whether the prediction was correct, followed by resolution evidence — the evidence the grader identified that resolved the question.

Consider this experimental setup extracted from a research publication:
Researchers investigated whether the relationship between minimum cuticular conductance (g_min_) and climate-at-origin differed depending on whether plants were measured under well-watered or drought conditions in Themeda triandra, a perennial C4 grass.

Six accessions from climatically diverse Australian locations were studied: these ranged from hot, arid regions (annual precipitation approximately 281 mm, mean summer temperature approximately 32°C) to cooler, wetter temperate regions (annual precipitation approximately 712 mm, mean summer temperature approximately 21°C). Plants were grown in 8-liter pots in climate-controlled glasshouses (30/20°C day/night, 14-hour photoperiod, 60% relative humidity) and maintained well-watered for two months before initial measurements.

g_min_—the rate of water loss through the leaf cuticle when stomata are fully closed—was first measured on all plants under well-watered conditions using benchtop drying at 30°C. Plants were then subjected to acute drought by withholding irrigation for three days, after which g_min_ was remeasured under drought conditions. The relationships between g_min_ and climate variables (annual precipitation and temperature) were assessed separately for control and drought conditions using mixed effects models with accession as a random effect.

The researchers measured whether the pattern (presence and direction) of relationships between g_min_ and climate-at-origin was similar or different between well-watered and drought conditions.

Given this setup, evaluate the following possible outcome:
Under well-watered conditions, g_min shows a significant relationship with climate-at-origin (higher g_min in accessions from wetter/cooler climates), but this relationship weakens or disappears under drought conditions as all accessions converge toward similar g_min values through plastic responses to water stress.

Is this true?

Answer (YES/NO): NO